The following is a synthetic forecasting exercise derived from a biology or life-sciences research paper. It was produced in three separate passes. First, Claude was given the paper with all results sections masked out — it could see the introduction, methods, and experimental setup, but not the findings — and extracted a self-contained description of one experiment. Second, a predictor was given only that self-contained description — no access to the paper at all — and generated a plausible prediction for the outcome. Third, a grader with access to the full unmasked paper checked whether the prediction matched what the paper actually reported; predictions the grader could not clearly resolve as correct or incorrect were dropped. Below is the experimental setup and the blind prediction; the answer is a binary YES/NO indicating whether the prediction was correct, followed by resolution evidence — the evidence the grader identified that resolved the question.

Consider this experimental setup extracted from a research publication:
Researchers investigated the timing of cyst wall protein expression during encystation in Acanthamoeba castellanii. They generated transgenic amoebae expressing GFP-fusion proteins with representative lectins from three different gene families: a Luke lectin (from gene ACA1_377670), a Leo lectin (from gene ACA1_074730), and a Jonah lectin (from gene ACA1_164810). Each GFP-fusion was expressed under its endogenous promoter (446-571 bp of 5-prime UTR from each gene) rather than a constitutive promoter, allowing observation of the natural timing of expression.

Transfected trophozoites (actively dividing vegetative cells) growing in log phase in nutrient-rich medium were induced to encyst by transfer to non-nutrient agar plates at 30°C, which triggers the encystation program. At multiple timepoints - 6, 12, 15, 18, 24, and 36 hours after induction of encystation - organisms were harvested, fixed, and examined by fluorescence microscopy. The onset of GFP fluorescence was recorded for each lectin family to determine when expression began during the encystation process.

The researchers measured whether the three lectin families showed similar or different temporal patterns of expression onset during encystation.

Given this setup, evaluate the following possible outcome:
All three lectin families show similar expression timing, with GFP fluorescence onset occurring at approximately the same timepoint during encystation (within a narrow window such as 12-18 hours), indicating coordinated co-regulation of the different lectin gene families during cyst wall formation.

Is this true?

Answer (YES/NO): NO